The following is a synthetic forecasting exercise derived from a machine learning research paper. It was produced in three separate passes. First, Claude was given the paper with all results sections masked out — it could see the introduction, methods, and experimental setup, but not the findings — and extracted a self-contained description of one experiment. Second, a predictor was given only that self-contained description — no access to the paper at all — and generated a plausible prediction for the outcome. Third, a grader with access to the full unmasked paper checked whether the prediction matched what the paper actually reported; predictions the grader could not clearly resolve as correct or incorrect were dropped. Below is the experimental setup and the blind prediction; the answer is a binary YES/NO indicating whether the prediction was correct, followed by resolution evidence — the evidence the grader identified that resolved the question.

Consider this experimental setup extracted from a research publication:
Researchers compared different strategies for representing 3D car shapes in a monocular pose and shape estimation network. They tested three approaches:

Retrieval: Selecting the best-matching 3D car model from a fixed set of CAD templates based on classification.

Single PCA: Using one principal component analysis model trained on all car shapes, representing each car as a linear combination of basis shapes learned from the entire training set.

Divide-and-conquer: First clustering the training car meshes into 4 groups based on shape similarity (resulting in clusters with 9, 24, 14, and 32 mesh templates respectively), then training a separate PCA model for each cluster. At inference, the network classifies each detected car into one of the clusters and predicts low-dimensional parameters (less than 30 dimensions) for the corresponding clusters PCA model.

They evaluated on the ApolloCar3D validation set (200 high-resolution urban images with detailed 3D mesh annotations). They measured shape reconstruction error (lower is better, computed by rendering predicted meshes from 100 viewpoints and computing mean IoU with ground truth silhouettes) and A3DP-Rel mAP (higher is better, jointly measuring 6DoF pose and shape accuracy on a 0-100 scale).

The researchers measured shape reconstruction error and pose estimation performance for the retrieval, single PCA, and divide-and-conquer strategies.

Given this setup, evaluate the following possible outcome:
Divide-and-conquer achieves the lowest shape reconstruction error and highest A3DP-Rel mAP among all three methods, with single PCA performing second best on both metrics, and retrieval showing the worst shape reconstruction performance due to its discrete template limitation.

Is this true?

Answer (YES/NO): YES